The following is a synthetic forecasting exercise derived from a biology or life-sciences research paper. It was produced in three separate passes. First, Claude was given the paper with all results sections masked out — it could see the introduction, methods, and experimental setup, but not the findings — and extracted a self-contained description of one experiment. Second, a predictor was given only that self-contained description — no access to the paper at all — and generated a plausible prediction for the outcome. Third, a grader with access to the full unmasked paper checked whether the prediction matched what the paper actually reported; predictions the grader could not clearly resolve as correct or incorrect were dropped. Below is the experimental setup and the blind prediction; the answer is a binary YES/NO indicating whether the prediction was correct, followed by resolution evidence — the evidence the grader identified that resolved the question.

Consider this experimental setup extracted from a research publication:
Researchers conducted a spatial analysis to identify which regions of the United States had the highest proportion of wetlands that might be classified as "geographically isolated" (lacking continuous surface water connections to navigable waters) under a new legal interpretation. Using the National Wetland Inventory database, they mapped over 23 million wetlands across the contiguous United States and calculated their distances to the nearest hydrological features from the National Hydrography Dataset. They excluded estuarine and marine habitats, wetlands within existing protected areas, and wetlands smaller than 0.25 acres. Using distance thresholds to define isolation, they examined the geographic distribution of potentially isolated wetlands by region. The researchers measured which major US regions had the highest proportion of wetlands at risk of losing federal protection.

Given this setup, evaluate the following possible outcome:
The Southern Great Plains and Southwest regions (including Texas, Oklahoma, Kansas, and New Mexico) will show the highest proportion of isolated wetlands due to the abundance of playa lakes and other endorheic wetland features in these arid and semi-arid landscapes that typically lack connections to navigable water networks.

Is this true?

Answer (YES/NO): NO